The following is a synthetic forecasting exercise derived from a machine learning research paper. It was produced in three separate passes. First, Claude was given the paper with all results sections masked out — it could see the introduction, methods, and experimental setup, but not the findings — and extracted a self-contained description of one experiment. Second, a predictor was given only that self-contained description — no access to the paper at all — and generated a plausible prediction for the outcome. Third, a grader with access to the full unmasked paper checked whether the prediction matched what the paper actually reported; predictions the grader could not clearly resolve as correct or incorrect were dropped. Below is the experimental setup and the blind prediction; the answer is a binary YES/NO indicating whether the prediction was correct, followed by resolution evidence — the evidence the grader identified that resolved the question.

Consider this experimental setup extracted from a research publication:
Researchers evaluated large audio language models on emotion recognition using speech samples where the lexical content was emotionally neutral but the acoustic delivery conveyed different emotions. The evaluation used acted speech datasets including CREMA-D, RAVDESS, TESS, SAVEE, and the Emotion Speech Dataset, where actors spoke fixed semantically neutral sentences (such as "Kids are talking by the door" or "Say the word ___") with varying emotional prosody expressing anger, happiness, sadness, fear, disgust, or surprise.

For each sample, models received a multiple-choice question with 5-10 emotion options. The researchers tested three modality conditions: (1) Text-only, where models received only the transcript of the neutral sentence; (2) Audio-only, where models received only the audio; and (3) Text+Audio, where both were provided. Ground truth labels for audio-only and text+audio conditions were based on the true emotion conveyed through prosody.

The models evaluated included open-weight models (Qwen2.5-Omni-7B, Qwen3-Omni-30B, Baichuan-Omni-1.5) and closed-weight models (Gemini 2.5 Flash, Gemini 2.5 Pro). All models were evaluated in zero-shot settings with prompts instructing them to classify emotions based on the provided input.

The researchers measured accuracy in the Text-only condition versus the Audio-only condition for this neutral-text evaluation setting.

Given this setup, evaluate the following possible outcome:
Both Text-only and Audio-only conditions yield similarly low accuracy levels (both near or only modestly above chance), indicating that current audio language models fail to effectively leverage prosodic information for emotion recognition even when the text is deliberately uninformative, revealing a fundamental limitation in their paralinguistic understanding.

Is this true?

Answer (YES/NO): NO